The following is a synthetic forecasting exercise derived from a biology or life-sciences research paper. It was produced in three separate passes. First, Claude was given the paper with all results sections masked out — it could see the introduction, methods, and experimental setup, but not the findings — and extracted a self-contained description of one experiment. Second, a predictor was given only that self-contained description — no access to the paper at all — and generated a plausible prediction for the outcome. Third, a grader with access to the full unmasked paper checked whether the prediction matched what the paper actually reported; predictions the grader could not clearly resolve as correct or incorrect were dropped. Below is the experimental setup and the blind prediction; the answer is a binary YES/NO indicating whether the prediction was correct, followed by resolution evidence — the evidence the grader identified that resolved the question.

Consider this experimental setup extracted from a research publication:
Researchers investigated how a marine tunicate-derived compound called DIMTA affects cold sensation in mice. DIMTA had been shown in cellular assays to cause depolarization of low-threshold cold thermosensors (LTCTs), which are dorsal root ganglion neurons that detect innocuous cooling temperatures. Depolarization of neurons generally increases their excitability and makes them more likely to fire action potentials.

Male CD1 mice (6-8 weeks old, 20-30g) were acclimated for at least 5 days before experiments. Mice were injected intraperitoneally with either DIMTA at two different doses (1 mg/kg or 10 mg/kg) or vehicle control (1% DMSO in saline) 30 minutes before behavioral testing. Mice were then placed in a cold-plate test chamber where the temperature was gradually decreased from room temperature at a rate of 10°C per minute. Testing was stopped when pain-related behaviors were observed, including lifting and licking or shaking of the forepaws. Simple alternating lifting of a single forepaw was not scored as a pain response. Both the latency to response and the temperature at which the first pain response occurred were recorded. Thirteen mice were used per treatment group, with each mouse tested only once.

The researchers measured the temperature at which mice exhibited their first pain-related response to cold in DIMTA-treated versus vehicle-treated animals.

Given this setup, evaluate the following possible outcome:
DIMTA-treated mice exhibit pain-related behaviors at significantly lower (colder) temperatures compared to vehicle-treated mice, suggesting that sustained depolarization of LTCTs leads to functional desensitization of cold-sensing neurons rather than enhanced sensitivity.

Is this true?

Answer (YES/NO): YES